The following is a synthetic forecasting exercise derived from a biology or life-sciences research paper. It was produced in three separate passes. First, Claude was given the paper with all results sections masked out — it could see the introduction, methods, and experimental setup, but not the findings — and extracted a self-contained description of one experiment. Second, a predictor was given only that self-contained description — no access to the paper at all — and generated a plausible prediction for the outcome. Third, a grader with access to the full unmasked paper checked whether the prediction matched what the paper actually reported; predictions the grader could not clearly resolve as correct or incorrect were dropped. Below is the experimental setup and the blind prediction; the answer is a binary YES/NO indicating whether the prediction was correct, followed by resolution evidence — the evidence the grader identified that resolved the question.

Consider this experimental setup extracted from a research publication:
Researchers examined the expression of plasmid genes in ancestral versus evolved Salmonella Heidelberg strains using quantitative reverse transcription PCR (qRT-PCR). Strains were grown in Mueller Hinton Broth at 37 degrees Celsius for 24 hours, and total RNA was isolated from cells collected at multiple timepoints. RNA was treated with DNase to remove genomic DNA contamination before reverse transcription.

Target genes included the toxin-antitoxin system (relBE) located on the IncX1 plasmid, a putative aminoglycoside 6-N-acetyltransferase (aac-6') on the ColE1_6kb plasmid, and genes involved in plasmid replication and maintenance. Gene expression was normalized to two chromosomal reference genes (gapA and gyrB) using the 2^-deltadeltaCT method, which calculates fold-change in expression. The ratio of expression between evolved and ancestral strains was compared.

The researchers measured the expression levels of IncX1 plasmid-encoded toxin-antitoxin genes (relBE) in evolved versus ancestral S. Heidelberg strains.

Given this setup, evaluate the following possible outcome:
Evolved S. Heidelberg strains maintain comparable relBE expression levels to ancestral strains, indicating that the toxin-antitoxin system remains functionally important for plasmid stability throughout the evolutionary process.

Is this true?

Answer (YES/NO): NO